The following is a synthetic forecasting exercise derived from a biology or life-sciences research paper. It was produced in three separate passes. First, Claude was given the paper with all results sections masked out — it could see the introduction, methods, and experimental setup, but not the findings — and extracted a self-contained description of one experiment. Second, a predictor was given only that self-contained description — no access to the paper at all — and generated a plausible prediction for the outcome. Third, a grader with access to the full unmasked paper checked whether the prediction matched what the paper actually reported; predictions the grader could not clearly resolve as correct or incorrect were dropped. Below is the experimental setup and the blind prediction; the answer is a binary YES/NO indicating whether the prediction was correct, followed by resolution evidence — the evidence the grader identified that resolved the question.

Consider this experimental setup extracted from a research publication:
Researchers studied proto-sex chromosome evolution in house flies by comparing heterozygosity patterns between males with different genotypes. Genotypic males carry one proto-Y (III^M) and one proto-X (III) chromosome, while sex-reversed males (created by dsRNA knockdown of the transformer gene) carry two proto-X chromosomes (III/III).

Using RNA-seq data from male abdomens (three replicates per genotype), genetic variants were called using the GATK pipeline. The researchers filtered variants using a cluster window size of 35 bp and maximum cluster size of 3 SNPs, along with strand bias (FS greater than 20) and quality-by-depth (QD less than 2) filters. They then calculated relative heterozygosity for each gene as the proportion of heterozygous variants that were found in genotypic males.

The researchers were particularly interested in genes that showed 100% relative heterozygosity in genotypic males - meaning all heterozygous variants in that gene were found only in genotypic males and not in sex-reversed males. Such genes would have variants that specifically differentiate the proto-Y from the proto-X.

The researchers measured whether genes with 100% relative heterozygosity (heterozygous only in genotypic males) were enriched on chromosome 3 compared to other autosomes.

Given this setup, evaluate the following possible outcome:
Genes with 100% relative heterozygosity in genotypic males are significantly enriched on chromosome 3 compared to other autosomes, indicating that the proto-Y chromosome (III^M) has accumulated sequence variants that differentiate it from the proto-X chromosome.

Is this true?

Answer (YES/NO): YES